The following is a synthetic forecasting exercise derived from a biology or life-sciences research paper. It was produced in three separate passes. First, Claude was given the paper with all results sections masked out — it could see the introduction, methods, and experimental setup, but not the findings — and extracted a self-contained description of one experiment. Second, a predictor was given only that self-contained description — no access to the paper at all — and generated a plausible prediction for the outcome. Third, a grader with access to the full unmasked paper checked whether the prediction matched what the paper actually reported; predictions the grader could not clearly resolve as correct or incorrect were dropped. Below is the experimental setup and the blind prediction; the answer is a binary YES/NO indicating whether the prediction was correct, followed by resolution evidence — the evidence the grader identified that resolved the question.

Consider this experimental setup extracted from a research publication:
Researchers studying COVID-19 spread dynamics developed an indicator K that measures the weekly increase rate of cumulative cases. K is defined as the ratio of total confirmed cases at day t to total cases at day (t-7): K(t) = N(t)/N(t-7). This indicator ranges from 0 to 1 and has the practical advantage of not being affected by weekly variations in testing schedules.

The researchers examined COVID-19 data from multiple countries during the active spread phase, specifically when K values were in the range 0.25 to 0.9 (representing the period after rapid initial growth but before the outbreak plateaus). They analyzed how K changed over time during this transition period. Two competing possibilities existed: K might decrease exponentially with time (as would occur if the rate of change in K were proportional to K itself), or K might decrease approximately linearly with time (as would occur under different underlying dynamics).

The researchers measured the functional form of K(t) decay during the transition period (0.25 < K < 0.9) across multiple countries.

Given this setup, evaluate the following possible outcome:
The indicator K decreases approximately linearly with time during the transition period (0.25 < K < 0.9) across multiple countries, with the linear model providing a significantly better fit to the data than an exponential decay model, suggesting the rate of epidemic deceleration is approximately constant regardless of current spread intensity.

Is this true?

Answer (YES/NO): YES